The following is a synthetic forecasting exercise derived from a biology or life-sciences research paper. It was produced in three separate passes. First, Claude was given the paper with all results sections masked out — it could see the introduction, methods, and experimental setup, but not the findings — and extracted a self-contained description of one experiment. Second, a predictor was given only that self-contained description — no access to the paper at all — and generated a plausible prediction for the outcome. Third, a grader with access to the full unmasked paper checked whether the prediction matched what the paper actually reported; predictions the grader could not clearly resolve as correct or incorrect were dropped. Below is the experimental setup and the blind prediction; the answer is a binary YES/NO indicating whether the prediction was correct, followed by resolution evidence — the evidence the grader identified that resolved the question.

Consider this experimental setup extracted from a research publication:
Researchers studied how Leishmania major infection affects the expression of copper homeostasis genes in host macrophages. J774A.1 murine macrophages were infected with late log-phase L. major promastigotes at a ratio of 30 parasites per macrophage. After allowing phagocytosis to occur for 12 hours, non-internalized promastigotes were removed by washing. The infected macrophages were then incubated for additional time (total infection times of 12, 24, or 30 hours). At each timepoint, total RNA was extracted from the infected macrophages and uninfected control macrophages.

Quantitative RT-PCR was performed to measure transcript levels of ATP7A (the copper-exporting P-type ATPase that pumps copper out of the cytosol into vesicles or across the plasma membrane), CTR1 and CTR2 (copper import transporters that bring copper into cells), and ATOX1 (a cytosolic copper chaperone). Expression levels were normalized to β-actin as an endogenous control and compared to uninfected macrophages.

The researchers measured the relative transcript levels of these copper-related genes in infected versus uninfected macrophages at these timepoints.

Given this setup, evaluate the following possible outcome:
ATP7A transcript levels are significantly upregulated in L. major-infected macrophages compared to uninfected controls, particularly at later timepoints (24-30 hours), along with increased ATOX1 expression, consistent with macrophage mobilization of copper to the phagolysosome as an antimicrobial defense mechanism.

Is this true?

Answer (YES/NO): NO